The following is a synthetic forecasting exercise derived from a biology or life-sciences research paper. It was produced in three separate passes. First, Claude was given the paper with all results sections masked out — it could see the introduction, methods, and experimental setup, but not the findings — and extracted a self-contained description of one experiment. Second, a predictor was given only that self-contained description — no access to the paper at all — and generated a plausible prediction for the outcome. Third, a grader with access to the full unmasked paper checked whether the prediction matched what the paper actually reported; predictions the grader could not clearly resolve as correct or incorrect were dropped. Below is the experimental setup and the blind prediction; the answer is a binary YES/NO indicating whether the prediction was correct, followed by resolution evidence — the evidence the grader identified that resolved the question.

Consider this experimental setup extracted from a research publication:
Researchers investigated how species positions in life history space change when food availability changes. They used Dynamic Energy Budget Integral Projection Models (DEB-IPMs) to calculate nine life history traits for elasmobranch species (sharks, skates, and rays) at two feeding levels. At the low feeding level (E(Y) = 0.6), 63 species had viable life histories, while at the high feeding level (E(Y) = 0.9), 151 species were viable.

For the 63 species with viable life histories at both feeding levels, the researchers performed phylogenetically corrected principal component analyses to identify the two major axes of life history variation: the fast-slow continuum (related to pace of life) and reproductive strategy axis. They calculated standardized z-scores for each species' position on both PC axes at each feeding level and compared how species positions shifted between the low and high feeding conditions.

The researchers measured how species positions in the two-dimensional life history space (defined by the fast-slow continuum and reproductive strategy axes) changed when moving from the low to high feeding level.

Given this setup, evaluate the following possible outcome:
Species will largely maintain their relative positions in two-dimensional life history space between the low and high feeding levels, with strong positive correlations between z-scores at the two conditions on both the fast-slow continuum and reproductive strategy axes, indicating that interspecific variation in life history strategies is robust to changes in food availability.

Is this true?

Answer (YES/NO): NO